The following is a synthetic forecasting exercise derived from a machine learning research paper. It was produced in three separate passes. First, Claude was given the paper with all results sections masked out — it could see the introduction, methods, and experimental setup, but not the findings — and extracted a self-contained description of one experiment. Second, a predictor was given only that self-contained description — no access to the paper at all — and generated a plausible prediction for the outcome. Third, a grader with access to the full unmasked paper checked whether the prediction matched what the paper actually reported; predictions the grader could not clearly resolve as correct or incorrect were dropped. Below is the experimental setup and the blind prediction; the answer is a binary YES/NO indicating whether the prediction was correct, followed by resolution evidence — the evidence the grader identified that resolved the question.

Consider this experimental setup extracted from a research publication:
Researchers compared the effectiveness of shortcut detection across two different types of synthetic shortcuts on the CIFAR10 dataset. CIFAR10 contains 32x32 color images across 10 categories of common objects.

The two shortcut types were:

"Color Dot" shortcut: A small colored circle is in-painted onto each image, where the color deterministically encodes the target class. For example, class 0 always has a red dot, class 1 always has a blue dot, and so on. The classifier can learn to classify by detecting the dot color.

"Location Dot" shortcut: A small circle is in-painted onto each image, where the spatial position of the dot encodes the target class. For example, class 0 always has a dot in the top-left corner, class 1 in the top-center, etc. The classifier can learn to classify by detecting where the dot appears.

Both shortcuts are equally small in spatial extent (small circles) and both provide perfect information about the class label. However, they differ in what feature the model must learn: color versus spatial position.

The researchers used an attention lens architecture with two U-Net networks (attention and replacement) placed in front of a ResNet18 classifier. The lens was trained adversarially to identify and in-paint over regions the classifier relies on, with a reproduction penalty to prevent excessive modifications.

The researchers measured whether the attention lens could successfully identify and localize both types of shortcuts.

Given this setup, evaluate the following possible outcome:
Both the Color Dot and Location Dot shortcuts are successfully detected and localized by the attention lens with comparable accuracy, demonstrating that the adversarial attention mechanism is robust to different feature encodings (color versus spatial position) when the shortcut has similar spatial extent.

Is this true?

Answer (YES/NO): YES